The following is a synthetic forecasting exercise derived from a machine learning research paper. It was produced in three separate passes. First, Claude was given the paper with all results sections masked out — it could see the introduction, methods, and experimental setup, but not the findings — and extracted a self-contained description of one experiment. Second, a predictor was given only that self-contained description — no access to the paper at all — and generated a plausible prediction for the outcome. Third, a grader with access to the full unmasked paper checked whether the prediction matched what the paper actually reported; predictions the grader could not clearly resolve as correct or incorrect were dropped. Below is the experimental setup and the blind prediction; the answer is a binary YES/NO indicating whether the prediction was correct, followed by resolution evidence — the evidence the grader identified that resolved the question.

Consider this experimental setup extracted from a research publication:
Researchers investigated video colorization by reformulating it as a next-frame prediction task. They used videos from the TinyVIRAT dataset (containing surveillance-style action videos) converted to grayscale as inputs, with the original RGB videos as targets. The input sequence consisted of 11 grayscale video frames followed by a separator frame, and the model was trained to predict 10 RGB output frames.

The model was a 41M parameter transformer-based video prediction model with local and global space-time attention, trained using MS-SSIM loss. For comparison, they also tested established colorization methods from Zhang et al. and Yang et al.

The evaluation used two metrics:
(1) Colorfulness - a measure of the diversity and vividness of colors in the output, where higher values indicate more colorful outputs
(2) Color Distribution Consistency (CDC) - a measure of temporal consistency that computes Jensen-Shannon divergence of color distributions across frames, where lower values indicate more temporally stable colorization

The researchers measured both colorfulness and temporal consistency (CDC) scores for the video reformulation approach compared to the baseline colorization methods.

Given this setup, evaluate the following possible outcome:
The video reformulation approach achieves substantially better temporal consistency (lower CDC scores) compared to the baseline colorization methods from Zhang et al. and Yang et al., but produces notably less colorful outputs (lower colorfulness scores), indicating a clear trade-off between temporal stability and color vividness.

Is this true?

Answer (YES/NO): NO